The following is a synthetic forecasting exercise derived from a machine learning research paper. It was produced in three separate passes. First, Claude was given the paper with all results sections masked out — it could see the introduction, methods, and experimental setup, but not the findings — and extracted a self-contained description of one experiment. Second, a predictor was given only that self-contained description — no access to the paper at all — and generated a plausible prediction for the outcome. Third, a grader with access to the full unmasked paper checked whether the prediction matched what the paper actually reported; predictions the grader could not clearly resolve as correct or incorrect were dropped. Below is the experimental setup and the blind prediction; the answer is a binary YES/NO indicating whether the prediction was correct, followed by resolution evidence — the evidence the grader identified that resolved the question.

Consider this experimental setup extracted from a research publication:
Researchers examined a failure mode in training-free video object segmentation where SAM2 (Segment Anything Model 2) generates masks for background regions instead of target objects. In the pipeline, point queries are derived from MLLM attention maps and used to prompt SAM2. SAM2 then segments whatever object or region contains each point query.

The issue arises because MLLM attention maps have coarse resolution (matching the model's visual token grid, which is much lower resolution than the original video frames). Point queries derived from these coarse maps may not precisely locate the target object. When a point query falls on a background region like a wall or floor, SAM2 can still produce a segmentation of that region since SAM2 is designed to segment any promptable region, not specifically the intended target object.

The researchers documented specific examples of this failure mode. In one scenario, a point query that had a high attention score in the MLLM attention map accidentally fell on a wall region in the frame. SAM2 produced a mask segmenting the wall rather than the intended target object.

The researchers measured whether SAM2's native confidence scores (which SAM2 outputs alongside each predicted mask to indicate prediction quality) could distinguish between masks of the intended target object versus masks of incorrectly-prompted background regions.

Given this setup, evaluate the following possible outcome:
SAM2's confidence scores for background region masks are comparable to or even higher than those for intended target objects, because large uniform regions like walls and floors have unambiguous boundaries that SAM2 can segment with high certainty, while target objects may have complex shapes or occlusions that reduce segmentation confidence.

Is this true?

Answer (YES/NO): NO